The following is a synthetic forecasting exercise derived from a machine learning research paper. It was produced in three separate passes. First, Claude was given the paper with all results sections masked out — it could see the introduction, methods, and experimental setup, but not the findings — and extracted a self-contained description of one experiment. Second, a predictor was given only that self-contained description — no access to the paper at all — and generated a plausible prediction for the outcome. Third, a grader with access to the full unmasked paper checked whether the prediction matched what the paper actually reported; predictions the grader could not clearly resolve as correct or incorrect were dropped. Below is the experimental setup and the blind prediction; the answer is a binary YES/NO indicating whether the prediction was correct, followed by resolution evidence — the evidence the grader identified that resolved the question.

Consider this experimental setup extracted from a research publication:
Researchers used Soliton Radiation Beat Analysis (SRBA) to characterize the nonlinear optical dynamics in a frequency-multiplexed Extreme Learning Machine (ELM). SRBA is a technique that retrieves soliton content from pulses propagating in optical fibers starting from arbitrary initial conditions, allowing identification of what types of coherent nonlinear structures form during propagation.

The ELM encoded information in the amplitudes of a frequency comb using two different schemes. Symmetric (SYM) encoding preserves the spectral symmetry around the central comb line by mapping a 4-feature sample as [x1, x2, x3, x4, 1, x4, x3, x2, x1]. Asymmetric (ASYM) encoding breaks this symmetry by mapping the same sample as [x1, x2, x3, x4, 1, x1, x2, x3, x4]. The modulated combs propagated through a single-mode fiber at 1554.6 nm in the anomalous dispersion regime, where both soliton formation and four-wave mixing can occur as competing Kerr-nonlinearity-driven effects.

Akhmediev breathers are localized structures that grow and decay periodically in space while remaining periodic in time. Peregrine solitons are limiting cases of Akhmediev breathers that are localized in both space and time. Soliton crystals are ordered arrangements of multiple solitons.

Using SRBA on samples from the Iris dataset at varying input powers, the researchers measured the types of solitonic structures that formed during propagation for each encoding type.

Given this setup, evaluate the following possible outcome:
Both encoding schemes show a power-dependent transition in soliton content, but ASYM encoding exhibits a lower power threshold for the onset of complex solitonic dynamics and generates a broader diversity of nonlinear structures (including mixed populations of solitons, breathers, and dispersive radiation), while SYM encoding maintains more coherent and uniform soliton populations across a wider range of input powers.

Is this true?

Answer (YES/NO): NO